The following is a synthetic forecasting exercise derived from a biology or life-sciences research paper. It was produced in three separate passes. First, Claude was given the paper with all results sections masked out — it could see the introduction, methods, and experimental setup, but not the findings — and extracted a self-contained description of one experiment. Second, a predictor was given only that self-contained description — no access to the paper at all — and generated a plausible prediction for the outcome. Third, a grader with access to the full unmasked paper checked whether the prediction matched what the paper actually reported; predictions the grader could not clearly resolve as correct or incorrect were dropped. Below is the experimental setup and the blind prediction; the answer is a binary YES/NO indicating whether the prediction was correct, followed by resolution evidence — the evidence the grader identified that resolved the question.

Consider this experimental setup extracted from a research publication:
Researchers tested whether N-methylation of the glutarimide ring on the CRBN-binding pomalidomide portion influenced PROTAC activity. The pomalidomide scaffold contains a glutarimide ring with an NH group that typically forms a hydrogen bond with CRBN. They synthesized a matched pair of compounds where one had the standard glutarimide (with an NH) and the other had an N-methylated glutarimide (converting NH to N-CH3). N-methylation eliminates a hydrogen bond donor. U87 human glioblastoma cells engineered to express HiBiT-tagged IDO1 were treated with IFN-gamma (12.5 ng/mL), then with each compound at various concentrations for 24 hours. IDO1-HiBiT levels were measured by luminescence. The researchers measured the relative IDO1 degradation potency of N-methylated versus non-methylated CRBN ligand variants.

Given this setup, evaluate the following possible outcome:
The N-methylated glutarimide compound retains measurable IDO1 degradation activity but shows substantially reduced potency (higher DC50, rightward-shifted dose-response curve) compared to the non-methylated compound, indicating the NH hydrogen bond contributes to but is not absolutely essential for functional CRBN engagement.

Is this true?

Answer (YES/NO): NO